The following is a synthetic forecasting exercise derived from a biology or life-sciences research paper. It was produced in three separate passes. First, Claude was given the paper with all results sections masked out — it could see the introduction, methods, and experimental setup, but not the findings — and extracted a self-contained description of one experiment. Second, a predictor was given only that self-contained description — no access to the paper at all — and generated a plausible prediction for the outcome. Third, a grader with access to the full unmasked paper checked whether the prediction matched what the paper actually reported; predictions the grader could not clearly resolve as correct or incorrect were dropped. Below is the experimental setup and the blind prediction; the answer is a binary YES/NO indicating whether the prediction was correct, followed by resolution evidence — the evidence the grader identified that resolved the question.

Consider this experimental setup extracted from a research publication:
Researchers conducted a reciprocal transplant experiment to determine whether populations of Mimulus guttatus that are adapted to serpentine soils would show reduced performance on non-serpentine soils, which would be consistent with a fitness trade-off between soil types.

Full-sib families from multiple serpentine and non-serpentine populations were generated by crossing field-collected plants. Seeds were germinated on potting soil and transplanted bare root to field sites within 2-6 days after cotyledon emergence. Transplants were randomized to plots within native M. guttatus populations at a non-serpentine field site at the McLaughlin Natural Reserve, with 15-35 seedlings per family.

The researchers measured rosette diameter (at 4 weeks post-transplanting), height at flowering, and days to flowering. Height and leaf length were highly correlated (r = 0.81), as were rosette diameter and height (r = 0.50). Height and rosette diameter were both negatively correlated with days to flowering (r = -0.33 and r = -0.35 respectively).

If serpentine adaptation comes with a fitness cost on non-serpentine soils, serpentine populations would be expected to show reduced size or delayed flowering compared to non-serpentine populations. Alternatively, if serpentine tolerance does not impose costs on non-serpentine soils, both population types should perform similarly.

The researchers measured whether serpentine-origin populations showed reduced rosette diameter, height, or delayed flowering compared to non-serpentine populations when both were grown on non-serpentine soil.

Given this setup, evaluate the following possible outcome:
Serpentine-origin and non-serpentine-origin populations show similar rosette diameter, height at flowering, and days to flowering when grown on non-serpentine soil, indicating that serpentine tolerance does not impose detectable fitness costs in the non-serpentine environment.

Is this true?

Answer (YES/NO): NO